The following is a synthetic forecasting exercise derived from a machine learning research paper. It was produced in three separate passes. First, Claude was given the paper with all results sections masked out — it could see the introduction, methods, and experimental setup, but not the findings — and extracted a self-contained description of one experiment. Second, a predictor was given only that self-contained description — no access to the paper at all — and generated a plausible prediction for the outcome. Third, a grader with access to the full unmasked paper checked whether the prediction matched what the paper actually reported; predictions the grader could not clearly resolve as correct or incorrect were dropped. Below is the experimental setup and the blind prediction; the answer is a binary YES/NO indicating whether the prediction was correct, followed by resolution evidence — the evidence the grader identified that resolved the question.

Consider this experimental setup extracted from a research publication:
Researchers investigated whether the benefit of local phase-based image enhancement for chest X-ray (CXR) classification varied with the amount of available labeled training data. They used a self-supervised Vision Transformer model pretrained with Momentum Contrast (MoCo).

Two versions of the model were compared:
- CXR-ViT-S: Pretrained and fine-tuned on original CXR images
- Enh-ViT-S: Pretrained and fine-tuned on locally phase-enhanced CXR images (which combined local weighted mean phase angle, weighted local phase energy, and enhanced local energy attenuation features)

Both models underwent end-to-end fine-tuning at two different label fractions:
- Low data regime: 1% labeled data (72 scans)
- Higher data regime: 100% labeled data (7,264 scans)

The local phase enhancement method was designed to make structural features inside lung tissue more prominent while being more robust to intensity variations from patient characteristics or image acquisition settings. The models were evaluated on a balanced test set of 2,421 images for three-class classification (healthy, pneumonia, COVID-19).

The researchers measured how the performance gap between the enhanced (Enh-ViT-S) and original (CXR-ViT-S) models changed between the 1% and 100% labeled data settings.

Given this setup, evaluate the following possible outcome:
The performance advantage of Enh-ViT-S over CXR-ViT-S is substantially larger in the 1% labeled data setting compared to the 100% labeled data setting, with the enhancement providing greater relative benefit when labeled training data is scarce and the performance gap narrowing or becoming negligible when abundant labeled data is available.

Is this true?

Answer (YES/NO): YES